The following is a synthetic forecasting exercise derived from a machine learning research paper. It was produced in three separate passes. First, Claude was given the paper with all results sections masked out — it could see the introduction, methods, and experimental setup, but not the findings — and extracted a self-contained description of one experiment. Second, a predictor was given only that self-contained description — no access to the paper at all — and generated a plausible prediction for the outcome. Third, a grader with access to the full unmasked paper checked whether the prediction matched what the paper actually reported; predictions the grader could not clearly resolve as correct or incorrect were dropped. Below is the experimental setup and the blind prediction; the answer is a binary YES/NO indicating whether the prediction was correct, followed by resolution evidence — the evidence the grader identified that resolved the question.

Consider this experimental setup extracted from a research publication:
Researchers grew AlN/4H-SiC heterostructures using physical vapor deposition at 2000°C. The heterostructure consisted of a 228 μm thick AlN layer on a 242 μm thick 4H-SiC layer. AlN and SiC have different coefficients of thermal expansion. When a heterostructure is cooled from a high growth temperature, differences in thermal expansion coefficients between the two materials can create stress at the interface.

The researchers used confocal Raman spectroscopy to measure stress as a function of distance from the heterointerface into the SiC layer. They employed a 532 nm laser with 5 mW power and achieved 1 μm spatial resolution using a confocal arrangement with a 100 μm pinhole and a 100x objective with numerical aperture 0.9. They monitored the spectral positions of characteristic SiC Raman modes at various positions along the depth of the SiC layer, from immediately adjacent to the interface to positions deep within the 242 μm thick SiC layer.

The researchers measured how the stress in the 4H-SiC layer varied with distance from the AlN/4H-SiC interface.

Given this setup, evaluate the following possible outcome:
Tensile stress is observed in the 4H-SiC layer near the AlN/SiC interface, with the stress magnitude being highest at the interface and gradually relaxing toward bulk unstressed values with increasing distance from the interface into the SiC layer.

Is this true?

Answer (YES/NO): NO